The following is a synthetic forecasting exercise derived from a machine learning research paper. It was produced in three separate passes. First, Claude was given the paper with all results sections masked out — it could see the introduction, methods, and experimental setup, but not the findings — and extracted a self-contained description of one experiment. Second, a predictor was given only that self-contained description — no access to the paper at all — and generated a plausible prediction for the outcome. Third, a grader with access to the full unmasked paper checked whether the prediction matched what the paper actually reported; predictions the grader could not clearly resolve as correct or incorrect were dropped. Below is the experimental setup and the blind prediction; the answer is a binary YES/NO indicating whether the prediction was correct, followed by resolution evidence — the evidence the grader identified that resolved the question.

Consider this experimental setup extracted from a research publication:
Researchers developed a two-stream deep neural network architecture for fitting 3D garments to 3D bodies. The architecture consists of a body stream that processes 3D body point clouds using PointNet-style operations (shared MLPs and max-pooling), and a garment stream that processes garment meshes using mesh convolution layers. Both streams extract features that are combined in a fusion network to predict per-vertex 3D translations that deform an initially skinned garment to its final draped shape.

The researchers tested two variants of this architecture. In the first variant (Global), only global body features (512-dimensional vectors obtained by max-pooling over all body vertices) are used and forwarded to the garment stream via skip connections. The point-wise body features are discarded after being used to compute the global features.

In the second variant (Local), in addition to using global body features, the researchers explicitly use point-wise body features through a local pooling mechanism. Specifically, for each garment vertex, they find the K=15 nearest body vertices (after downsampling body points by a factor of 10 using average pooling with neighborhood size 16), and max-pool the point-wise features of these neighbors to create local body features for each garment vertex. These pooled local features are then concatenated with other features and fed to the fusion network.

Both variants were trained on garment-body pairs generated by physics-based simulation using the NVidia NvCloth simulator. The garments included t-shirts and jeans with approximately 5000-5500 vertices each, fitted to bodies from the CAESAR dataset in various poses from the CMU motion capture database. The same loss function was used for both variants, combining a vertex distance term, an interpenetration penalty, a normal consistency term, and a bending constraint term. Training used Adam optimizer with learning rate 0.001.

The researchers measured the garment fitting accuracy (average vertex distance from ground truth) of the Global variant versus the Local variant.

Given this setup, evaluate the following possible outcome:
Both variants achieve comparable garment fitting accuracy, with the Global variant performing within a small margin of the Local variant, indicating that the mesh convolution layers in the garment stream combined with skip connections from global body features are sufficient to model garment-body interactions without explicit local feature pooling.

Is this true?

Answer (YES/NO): NO